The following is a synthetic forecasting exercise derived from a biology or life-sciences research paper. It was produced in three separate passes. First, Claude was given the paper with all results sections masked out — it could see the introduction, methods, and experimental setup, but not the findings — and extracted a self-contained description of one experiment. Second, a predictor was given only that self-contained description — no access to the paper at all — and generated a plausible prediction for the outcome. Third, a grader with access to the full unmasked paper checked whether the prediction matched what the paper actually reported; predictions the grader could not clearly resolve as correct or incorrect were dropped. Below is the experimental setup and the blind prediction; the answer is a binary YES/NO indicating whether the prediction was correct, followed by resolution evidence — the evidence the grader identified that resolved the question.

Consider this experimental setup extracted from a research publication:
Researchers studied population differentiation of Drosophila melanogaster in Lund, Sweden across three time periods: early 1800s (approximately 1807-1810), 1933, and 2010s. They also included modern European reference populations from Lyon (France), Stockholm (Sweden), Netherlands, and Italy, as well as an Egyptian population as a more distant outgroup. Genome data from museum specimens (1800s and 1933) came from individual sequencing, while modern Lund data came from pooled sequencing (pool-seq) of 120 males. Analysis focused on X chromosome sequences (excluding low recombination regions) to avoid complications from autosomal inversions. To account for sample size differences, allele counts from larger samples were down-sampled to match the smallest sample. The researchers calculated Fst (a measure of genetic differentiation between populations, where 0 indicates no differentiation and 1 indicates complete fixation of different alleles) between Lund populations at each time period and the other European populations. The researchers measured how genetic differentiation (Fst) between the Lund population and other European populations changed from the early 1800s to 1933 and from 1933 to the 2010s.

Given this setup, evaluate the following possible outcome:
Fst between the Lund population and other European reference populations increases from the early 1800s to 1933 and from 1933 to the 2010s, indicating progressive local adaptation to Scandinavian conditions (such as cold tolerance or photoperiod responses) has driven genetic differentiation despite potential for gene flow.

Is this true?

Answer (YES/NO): NO